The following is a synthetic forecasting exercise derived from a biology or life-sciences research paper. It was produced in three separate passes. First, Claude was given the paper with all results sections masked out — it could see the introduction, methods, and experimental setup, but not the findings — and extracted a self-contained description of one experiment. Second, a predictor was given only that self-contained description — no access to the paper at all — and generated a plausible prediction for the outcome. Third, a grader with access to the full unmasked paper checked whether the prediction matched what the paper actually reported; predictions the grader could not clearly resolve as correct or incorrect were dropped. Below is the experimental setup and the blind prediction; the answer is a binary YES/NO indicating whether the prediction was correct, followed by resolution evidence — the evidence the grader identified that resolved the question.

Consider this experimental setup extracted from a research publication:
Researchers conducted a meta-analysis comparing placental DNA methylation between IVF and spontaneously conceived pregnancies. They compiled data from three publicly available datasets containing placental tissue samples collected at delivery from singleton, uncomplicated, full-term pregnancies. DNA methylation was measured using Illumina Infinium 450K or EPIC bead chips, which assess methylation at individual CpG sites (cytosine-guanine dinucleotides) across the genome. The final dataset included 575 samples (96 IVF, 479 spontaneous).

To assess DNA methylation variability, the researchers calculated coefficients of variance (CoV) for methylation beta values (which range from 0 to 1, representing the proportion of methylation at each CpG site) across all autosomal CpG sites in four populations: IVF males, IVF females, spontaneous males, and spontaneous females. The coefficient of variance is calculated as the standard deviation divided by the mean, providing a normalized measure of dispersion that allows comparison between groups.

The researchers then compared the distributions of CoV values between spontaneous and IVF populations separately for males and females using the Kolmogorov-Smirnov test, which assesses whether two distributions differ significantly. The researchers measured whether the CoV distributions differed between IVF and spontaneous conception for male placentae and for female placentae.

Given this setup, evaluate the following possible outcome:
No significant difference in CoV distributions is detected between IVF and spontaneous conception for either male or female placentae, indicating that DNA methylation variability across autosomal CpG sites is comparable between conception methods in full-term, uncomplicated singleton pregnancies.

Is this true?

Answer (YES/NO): NO